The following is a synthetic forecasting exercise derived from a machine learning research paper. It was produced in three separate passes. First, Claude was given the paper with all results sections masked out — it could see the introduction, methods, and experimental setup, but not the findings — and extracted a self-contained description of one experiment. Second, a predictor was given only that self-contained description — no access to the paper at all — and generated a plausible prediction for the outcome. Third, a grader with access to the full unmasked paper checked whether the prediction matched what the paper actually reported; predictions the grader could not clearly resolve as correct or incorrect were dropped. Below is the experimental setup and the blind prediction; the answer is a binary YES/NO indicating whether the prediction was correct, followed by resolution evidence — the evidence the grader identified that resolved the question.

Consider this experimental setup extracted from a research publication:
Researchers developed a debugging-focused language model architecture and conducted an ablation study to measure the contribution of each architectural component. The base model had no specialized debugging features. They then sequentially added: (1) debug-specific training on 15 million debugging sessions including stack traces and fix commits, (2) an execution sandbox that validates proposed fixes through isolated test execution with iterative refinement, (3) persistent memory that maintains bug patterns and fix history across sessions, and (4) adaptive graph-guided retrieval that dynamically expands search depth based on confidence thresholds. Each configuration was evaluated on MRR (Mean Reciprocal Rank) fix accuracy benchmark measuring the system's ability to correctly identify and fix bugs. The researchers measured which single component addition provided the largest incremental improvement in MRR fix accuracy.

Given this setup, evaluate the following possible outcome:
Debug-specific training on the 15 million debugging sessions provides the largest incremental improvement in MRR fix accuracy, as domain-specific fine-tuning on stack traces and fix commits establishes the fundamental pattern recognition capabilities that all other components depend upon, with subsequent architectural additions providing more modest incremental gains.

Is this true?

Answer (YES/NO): NO